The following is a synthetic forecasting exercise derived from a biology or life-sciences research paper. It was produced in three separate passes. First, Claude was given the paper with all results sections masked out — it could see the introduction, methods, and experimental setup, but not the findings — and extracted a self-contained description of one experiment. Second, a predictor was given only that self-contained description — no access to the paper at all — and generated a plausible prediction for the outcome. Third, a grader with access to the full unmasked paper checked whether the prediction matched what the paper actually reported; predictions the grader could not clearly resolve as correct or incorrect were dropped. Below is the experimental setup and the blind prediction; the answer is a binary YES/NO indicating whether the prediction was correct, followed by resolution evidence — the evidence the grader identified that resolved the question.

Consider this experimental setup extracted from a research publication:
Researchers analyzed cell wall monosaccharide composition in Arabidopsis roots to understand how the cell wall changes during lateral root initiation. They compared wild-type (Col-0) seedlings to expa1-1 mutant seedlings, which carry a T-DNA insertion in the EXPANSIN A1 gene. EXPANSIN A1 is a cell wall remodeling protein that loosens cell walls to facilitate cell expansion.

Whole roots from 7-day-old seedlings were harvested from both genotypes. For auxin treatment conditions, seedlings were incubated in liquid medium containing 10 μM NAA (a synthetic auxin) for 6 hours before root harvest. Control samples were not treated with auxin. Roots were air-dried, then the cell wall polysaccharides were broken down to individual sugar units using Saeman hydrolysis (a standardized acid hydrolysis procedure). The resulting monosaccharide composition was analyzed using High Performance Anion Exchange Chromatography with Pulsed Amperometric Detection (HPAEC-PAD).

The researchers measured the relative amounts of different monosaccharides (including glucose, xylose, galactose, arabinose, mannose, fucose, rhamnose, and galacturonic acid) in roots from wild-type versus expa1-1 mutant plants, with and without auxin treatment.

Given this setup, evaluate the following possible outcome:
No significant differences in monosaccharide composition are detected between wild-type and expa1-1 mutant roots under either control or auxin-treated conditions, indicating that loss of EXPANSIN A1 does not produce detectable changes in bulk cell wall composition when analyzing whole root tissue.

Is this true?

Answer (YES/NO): NO